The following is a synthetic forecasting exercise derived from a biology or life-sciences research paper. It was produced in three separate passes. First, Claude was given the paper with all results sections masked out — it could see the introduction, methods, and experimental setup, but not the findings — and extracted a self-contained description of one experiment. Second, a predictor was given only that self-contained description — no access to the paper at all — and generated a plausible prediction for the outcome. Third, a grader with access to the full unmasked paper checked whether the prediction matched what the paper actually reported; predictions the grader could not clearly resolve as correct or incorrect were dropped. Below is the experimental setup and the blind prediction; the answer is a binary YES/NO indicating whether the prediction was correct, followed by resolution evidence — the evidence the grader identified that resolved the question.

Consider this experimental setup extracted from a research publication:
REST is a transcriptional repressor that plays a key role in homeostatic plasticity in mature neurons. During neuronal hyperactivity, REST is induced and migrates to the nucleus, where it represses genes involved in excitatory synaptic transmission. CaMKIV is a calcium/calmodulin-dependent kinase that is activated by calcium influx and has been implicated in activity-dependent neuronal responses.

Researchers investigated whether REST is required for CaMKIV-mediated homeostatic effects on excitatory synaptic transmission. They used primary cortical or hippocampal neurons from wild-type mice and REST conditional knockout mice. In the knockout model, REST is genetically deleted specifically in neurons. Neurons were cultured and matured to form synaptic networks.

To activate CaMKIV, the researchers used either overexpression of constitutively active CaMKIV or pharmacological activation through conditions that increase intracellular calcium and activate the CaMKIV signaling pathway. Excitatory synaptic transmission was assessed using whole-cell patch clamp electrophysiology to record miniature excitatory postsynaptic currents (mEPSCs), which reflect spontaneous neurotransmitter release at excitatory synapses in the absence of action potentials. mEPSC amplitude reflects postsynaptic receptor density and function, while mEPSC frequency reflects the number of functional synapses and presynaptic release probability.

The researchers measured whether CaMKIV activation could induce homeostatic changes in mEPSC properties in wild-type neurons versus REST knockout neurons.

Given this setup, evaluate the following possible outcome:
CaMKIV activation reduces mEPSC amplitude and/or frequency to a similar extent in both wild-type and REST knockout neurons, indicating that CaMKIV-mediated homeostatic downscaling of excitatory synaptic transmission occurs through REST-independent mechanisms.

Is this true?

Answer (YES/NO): NO